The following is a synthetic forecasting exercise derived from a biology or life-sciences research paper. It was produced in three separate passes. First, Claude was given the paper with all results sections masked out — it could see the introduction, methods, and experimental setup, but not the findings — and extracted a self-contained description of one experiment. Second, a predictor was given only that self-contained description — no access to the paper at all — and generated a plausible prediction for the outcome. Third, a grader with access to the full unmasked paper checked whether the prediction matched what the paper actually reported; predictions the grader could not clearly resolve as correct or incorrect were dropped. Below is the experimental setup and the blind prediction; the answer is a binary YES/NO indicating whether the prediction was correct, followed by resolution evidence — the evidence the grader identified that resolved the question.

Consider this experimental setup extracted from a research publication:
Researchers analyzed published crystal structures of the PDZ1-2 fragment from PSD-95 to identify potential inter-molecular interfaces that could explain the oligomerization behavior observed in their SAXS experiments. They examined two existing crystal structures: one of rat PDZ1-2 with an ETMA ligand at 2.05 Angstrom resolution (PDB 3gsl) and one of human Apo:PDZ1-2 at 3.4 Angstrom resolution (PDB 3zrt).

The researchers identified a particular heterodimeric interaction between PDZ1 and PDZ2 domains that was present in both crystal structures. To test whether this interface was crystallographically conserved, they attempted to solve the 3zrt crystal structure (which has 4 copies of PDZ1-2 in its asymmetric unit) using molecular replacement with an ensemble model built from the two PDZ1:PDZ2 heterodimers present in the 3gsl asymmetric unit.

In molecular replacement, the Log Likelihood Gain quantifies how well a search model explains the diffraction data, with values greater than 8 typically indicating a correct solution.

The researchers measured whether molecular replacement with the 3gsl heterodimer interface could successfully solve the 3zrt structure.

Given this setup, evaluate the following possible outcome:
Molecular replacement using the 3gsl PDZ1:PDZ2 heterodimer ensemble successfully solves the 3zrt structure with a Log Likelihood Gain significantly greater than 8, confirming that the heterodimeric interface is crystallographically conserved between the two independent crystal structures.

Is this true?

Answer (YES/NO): YES